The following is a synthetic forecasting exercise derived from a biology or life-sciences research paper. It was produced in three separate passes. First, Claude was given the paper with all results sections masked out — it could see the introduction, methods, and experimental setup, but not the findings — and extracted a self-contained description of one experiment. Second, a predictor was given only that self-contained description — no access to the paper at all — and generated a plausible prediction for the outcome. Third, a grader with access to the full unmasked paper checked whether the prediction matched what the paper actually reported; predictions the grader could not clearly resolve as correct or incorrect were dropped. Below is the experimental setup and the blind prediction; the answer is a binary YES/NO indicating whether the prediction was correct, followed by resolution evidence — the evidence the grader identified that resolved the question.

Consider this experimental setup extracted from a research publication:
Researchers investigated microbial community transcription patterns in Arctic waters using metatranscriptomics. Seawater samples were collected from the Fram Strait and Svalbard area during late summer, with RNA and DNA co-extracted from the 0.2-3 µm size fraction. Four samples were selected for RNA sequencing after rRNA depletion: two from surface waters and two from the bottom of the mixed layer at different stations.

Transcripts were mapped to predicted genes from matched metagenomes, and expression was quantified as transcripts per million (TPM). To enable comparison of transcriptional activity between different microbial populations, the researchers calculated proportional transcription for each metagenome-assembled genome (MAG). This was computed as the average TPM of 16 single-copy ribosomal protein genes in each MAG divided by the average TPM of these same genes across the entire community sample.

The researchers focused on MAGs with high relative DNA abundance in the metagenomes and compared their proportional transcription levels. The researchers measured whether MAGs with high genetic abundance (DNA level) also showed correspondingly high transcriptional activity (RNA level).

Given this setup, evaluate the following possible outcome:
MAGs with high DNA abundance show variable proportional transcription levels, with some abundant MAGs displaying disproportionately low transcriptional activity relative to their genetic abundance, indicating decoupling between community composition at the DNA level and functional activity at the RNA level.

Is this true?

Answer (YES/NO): YES